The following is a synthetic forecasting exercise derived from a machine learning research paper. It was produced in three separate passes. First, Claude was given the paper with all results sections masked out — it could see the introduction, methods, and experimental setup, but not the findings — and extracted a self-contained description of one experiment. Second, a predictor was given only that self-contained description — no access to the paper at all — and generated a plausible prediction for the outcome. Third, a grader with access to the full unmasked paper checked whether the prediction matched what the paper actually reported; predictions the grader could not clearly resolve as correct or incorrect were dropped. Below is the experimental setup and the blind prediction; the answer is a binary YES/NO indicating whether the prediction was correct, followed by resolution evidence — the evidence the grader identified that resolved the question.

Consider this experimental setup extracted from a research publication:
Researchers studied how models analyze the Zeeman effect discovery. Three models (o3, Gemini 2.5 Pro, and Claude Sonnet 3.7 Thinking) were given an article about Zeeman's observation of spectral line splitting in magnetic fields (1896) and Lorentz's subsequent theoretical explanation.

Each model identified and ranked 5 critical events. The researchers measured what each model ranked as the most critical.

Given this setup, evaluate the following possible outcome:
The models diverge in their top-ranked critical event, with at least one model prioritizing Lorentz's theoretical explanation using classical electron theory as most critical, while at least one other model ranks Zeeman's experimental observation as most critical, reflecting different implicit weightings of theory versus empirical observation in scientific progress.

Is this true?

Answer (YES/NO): YES